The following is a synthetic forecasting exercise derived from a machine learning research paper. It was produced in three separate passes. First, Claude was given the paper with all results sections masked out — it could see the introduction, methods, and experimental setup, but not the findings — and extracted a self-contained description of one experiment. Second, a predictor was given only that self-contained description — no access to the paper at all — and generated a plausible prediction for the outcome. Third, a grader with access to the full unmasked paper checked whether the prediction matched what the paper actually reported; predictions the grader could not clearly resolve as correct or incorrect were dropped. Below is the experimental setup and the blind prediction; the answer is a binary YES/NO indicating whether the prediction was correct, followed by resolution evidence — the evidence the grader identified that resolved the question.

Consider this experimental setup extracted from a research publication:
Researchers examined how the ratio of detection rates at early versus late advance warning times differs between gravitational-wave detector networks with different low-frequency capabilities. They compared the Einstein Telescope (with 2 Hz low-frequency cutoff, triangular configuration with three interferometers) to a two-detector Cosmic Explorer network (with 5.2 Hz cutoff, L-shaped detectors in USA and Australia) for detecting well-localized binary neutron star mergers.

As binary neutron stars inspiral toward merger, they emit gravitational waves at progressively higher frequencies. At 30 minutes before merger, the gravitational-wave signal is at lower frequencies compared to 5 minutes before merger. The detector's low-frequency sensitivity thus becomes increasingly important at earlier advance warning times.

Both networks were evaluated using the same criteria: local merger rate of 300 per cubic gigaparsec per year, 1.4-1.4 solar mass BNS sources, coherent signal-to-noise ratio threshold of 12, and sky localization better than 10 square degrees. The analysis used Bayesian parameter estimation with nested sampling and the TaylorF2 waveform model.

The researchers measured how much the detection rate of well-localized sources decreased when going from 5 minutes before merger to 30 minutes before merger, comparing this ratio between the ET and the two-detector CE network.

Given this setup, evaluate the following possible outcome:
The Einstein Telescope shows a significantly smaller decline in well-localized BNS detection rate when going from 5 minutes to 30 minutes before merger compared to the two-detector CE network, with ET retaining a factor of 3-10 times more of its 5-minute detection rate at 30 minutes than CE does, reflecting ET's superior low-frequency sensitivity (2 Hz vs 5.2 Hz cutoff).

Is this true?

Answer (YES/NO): NO